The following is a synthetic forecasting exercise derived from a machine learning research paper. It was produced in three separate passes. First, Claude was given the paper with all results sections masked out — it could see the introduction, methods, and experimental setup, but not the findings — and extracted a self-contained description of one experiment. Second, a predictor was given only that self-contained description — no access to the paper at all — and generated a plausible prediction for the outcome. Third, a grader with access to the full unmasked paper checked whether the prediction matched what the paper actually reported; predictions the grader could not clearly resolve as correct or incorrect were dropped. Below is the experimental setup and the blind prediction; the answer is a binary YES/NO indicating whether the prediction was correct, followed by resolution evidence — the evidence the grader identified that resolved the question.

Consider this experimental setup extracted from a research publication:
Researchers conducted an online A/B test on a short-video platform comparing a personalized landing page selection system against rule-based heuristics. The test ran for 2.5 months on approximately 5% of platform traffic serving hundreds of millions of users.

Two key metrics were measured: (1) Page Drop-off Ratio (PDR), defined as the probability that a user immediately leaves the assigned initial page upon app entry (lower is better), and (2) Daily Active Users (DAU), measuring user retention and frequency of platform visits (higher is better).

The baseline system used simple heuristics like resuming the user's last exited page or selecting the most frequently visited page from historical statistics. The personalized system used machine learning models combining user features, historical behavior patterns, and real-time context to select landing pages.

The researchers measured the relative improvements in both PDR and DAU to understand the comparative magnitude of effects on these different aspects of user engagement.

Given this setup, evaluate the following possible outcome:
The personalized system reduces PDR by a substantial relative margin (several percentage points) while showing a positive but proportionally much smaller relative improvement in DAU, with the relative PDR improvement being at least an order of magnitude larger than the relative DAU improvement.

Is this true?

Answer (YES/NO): YES